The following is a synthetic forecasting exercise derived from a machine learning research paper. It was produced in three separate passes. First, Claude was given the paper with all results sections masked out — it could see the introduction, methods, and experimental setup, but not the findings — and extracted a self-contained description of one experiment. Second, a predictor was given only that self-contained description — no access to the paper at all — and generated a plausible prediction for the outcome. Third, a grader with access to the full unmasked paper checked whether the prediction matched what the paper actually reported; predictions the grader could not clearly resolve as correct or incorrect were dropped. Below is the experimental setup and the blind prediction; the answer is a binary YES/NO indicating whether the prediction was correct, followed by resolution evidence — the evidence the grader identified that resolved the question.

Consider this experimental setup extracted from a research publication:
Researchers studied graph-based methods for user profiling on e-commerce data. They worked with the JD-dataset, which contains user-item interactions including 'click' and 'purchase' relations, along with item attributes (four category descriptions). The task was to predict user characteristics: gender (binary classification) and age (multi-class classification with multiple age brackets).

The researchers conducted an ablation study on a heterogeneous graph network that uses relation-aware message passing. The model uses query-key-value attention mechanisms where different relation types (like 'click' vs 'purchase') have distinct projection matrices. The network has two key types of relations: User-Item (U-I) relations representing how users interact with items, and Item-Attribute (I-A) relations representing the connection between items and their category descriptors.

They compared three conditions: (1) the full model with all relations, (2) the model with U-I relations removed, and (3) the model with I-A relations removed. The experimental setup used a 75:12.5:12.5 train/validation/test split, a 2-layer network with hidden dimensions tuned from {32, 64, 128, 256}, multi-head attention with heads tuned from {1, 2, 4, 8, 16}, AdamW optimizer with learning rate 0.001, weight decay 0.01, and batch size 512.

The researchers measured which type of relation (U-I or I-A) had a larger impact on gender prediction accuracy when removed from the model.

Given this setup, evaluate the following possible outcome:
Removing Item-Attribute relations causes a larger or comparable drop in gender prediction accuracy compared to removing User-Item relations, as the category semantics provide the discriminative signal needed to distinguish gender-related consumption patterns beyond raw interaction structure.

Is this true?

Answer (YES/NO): YES